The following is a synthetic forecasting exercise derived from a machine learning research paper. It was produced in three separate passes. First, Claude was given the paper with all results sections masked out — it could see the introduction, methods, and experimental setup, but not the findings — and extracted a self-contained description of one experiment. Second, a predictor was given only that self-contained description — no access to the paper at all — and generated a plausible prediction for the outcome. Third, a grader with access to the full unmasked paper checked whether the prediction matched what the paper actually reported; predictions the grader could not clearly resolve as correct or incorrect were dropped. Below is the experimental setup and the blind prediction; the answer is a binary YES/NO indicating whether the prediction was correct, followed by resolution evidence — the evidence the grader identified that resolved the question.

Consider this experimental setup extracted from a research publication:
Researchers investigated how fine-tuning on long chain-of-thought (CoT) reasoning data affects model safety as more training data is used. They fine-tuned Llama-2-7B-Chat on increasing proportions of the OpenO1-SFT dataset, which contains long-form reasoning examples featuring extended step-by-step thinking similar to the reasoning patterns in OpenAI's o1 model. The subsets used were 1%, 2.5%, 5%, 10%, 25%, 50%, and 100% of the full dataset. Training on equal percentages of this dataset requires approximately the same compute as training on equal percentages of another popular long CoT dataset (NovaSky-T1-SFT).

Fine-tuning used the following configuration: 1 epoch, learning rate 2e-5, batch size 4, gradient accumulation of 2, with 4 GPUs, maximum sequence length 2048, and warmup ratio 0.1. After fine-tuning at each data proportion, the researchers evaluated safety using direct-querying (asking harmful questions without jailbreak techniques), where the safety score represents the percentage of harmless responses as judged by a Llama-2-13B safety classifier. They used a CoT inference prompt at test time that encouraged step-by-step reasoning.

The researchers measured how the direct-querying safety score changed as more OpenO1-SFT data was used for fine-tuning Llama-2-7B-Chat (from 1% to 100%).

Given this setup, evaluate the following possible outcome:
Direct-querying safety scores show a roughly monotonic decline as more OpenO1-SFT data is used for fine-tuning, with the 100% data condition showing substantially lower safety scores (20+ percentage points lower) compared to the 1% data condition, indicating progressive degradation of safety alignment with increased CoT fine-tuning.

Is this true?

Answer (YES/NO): YES